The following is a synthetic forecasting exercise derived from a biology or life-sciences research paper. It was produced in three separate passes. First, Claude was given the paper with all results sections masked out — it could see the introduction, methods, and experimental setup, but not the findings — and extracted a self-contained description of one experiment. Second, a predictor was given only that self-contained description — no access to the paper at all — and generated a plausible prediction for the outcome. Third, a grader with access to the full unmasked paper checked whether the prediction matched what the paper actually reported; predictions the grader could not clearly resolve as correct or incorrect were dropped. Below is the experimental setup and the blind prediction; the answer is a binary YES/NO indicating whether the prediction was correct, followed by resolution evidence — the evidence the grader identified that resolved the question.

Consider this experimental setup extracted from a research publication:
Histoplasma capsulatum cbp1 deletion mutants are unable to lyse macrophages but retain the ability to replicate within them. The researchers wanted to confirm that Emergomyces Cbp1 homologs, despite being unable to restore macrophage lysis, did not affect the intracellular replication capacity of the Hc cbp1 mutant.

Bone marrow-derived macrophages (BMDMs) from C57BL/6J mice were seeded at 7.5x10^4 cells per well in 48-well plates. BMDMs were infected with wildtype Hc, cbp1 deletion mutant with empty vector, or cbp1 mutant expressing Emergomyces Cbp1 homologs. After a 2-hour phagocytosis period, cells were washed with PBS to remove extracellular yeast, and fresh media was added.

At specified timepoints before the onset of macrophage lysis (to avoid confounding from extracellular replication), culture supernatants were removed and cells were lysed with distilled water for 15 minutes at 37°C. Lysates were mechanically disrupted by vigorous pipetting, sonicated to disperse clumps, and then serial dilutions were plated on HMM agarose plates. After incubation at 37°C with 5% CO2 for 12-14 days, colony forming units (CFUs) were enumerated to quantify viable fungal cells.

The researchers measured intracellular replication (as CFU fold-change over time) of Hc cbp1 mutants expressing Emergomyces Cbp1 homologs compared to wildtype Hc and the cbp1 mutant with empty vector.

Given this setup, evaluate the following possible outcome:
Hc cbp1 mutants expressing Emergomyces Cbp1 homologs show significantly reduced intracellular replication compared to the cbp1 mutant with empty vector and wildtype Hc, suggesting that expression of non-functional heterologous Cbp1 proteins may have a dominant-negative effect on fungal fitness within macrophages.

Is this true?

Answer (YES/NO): NO